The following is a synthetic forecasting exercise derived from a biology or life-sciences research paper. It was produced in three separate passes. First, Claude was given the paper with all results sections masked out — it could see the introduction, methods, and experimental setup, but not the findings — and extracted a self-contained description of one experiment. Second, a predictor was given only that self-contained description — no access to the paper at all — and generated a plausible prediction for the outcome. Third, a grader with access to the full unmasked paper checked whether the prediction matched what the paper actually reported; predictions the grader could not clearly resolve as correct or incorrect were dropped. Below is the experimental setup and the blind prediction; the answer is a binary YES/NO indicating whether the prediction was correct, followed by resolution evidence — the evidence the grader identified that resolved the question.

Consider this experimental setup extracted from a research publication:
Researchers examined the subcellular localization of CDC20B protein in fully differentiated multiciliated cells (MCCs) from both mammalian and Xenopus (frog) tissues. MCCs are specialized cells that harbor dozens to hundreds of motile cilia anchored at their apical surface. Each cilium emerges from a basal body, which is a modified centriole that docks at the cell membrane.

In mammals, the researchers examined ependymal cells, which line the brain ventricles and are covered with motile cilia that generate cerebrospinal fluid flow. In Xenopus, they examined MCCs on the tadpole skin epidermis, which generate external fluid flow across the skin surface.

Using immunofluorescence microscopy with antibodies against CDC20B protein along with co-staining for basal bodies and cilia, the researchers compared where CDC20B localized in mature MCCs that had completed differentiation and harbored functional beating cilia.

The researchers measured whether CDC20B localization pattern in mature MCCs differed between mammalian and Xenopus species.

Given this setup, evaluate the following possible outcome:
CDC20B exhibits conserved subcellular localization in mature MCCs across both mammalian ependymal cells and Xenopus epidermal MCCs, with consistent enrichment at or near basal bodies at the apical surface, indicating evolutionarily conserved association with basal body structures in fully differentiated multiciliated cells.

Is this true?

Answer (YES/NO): NO